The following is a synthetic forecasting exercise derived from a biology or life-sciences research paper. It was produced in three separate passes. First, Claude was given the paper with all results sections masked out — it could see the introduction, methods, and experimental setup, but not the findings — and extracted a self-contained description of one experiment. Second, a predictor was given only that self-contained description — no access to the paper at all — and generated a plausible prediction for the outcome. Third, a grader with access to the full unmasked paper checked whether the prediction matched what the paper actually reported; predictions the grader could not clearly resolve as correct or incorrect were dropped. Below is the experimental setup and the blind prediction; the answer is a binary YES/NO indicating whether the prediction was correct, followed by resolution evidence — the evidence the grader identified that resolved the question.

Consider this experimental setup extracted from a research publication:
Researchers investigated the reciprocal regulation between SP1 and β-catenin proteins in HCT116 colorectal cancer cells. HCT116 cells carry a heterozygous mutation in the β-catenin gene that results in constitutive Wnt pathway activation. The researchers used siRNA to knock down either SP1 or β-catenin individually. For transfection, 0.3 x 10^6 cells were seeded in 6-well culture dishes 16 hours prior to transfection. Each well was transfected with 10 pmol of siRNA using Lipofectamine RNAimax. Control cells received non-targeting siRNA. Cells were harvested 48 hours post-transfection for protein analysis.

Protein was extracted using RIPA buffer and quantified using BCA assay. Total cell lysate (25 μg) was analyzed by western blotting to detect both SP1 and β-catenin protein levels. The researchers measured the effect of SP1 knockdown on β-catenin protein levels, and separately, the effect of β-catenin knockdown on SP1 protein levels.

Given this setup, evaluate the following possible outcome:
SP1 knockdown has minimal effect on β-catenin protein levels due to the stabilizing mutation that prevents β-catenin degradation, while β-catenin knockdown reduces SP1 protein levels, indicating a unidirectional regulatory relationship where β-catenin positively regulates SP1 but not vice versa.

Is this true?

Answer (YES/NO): NO